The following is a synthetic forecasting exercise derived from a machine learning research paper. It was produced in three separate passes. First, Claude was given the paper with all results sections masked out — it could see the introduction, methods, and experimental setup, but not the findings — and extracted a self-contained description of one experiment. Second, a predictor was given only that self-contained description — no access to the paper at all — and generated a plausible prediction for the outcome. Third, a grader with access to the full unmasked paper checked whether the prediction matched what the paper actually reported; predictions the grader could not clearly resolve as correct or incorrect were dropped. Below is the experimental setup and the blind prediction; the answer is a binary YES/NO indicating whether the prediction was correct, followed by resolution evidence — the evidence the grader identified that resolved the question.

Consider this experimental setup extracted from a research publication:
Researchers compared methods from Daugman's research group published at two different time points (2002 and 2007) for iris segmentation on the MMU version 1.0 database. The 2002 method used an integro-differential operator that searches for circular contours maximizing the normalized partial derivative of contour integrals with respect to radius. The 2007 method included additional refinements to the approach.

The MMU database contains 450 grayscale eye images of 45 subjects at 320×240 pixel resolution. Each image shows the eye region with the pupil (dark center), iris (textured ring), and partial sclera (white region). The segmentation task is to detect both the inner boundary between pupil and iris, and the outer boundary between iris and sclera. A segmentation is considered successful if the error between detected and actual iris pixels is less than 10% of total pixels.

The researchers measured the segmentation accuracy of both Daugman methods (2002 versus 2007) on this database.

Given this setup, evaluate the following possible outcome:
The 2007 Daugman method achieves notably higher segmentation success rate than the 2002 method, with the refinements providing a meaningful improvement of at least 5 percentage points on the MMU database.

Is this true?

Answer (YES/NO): YES